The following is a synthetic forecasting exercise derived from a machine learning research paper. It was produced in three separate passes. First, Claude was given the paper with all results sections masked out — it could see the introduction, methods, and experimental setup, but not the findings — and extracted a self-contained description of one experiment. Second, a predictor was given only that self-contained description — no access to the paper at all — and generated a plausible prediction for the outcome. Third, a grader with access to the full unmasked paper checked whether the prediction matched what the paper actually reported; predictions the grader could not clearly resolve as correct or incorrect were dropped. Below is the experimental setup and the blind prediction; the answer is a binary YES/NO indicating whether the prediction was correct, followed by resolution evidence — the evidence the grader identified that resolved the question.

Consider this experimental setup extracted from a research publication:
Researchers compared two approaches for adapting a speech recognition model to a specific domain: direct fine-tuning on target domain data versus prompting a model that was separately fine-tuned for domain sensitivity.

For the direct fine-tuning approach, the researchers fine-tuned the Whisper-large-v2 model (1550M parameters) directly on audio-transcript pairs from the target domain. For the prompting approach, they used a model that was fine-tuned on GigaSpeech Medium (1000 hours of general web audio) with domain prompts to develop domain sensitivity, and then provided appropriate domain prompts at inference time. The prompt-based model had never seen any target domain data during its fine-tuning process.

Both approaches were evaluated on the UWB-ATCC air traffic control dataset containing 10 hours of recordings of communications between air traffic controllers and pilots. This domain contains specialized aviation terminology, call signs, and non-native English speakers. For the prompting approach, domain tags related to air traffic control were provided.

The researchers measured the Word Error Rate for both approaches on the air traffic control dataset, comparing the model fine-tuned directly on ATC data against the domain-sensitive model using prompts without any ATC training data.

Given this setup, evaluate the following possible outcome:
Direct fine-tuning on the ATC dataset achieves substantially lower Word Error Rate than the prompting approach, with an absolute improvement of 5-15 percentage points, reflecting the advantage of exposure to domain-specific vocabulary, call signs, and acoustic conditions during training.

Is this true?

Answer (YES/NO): NO